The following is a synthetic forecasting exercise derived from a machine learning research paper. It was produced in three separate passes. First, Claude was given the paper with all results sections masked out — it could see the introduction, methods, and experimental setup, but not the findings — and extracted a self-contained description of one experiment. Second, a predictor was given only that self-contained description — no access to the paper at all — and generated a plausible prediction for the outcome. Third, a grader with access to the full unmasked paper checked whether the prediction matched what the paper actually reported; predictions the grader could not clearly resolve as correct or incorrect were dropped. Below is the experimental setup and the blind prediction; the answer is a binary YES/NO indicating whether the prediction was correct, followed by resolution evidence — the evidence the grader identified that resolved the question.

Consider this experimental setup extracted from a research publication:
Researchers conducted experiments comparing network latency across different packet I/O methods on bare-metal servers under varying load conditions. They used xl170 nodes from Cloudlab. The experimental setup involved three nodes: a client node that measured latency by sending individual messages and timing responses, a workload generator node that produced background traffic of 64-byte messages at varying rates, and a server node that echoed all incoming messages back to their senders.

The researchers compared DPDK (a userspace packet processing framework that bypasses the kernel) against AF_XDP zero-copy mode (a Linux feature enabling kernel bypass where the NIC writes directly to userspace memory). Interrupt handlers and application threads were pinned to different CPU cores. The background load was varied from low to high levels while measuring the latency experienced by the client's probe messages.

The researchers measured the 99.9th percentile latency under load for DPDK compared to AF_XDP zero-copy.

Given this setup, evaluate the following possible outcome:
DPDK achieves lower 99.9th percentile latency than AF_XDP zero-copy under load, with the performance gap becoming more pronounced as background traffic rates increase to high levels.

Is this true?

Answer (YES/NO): YES